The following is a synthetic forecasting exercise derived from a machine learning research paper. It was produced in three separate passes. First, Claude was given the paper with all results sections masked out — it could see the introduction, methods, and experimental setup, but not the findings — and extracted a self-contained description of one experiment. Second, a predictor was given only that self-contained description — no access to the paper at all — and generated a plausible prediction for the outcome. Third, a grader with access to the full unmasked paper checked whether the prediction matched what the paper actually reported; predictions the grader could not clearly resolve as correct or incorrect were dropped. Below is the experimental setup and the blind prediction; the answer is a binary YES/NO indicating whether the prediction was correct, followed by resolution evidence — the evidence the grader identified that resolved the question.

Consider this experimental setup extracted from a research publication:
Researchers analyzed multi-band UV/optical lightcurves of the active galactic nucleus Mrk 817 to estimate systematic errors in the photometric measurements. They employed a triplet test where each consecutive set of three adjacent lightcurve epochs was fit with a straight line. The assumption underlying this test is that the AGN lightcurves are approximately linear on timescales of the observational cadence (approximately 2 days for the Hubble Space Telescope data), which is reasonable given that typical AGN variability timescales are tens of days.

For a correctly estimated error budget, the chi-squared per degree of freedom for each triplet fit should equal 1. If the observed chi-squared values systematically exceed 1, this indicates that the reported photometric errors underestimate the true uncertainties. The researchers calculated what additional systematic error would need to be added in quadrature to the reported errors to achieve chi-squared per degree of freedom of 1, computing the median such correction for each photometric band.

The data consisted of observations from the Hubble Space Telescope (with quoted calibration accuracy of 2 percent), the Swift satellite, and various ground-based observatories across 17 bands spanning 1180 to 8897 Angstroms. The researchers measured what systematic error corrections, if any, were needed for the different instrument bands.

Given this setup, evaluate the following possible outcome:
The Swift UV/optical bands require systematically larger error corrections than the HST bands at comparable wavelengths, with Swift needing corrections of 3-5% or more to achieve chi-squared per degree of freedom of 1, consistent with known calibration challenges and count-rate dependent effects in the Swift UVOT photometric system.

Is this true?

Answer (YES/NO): NO